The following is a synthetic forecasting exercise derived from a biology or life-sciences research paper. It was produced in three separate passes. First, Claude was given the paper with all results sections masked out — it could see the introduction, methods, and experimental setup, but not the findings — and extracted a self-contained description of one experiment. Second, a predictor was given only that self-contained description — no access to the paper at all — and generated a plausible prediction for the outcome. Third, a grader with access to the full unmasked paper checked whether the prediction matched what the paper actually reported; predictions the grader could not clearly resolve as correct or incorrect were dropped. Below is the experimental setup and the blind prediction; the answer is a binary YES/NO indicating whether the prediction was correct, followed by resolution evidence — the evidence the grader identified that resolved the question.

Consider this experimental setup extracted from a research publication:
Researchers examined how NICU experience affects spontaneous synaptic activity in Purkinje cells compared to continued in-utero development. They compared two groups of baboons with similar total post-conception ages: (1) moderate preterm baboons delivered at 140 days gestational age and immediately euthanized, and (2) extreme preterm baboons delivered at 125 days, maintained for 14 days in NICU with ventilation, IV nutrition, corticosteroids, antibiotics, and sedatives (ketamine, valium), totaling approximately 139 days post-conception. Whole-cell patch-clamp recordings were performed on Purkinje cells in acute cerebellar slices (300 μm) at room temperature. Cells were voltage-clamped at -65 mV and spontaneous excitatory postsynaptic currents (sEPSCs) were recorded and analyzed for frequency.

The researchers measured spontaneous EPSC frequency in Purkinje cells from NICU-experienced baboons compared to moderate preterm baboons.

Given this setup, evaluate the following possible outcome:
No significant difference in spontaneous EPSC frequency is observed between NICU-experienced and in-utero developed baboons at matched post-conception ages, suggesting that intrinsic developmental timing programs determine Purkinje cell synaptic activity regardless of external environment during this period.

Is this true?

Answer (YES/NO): NO